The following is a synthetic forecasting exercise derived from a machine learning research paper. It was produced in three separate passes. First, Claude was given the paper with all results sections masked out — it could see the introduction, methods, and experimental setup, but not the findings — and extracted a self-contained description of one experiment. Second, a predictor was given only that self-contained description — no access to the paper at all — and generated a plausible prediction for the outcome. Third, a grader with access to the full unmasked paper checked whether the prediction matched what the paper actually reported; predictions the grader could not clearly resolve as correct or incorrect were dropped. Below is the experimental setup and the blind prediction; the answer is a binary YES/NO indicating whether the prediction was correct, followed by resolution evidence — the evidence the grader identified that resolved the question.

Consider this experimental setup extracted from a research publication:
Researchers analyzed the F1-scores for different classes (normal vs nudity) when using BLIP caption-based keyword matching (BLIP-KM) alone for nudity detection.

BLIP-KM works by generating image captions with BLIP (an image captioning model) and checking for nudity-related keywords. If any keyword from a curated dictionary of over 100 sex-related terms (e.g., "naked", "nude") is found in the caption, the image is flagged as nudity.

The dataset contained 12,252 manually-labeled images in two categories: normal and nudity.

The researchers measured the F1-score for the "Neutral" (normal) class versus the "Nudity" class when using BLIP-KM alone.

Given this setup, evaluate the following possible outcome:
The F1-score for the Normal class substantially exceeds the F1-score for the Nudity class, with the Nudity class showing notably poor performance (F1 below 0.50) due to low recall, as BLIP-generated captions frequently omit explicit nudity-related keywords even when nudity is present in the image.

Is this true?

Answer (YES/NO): NO